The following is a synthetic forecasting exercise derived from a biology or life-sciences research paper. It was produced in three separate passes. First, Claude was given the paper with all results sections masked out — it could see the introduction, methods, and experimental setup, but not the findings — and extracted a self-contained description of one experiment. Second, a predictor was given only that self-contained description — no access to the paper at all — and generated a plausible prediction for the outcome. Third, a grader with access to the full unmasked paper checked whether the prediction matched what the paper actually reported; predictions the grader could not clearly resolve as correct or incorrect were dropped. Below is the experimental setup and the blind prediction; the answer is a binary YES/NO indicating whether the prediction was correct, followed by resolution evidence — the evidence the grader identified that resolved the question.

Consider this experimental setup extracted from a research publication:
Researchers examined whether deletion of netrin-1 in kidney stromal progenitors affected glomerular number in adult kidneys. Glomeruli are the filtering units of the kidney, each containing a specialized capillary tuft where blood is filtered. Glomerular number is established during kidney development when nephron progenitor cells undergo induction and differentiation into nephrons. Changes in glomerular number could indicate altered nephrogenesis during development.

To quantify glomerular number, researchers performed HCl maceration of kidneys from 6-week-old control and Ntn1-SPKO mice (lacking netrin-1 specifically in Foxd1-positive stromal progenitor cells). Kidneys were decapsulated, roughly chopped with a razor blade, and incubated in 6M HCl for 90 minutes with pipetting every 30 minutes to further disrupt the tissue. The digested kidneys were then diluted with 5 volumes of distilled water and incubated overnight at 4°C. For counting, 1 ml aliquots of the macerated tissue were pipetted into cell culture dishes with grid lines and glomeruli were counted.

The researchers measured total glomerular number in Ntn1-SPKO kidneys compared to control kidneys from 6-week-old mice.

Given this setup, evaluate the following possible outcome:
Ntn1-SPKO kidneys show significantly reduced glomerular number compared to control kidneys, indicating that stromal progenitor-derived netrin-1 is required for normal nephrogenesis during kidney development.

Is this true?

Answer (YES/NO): YES